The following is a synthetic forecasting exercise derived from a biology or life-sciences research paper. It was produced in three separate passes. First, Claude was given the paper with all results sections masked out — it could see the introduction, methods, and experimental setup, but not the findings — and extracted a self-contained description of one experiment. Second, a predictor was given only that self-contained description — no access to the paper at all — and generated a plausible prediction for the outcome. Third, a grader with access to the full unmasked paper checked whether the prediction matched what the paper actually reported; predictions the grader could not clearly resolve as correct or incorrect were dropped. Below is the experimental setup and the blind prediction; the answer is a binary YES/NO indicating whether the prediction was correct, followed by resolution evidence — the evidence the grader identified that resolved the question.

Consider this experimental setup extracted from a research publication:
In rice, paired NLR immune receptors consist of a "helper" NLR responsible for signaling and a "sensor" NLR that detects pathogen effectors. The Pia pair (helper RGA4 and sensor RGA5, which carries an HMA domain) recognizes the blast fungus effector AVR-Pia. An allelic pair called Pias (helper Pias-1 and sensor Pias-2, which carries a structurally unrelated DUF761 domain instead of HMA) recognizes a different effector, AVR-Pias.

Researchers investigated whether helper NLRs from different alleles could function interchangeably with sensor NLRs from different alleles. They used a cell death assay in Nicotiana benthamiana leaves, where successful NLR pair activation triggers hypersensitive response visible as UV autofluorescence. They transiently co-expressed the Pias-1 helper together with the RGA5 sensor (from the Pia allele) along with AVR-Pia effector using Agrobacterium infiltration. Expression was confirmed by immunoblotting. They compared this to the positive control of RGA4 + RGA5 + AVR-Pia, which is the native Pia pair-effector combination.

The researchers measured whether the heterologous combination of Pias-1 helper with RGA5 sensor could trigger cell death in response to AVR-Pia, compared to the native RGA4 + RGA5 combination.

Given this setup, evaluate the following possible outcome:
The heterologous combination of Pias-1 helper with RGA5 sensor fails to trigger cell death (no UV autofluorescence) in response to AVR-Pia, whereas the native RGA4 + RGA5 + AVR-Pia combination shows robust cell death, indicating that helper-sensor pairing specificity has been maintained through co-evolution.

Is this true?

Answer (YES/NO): NO